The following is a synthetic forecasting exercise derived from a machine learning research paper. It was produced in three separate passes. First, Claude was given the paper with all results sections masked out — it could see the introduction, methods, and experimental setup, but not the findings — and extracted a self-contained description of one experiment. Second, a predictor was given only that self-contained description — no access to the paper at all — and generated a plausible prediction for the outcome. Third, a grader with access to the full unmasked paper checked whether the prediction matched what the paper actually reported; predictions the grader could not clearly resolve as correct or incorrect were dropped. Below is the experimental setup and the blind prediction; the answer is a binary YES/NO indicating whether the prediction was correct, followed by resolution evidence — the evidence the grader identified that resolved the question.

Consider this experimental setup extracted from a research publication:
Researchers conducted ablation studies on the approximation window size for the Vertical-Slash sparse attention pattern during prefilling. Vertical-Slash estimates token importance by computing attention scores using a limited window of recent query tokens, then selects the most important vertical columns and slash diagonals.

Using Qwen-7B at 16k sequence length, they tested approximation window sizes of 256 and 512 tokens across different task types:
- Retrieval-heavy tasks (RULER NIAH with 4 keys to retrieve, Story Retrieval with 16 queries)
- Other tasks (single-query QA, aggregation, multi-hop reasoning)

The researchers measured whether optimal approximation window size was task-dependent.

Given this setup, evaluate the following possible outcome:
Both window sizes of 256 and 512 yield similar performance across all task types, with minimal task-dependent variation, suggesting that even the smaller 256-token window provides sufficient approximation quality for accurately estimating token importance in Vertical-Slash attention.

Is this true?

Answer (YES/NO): NO